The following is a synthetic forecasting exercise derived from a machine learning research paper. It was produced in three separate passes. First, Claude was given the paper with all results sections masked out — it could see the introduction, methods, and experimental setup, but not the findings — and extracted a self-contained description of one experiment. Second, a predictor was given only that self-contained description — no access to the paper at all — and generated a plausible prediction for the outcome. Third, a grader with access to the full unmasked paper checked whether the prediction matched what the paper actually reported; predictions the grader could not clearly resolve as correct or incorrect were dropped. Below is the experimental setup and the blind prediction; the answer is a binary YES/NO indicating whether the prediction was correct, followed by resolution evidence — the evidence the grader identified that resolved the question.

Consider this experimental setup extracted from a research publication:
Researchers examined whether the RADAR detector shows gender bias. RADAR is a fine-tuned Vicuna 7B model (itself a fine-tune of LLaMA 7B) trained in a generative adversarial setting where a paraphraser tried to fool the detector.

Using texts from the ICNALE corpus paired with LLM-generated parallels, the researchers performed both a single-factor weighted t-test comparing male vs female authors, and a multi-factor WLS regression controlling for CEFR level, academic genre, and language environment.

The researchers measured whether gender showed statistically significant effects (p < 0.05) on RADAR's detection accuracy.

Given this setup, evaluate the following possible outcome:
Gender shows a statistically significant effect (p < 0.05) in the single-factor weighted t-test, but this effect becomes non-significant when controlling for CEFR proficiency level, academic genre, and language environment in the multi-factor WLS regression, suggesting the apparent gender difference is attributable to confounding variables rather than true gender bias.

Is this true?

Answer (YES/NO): NO